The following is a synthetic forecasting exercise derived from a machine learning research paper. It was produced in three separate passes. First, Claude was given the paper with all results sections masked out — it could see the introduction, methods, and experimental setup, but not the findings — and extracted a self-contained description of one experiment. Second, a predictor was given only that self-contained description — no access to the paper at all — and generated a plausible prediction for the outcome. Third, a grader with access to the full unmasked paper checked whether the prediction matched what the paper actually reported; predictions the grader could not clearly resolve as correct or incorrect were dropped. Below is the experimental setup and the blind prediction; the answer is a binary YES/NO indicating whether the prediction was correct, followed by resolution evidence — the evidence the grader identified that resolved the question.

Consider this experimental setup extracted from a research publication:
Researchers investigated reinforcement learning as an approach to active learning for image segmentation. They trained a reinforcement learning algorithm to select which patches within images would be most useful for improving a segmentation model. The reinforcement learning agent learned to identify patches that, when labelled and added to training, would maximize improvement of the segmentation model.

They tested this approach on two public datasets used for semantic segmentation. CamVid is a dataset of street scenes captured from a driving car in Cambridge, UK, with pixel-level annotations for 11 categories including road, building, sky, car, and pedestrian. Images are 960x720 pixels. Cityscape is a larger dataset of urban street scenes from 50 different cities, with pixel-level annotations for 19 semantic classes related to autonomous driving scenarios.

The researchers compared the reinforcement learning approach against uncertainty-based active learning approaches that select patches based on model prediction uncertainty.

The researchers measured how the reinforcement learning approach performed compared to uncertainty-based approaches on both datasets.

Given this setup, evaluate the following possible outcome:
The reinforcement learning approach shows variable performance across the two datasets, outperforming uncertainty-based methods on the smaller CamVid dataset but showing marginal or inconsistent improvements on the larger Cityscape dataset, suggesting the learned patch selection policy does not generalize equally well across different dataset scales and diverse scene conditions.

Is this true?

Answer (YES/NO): NO